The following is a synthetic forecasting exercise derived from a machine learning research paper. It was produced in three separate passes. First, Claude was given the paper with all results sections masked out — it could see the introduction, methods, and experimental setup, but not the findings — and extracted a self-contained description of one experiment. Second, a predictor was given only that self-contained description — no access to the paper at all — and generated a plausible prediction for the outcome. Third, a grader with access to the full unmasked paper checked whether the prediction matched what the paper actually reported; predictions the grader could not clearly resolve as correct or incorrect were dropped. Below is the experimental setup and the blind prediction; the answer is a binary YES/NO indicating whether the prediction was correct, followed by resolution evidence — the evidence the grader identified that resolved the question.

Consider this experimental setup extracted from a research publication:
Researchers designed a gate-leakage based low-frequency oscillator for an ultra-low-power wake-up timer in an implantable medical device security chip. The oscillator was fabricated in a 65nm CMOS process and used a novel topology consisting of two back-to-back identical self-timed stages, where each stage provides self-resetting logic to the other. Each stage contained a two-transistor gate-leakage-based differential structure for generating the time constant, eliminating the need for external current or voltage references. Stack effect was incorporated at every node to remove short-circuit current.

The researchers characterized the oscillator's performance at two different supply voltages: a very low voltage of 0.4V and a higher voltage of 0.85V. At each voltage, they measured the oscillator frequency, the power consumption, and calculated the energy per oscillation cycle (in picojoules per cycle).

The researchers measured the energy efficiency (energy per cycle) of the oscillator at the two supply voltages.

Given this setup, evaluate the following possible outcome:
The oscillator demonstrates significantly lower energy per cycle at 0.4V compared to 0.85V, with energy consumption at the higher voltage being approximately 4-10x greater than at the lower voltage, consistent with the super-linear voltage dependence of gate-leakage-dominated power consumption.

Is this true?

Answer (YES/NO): YES